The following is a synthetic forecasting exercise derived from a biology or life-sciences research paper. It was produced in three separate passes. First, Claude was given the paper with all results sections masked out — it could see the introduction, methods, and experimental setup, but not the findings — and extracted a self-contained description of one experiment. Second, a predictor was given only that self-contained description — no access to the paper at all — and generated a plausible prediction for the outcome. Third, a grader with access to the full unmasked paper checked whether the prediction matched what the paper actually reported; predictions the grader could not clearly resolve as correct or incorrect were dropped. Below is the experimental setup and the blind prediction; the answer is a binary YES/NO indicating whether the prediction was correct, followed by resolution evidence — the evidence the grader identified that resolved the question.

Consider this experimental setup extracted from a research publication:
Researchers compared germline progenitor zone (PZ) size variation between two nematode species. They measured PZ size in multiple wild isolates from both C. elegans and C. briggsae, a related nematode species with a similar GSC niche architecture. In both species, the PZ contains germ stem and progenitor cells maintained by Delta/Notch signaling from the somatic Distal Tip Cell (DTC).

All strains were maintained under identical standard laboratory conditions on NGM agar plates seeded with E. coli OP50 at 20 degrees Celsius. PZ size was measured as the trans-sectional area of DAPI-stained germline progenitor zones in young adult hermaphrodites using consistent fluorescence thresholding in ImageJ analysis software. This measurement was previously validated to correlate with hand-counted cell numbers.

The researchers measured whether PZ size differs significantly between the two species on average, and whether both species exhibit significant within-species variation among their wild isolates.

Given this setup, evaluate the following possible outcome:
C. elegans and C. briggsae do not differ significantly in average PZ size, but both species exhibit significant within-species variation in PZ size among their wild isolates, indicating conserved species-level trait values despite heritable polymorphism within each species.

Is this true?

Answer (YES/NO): NO